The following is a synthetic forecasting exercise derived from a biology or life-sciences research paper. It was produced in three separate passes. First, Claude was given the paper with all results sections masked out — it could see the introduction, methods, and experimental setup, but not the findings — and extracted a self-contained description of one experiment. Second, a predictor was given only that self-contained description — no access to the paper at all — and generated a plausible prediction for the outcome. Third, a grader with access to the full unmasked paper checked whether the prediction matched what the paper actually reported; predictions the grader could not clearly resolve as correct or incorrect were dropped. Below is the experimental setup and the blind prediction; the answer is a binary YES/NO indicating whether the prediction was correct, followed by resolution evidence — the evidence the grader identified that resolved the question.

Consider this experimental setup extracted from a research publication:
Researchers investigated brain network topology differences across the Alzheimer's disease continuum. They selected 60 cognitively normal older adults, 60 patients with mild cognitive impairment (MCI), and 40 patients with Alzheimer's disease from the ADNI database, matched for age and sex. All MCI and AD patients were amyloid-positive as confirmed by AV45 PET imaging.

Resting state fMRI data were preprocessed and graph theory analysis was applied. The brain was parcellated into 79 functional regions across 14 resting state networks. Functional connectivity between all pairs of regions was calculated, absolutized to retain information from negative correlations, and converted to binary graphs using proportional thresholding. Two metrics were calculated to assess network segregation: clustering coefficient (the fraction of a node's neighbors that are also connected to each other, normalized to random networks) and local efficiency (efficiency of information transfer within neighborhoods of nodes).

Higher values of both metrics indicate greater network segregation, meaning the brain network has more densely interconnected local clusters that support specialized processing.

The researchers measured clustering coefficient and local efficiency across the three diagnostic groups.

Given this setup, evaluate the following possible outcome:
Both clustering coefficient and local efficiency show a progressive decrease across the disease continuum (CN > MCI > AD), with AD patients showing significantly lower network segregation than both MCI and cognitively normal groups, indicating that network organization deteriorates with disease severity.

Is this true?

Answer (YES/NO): NO